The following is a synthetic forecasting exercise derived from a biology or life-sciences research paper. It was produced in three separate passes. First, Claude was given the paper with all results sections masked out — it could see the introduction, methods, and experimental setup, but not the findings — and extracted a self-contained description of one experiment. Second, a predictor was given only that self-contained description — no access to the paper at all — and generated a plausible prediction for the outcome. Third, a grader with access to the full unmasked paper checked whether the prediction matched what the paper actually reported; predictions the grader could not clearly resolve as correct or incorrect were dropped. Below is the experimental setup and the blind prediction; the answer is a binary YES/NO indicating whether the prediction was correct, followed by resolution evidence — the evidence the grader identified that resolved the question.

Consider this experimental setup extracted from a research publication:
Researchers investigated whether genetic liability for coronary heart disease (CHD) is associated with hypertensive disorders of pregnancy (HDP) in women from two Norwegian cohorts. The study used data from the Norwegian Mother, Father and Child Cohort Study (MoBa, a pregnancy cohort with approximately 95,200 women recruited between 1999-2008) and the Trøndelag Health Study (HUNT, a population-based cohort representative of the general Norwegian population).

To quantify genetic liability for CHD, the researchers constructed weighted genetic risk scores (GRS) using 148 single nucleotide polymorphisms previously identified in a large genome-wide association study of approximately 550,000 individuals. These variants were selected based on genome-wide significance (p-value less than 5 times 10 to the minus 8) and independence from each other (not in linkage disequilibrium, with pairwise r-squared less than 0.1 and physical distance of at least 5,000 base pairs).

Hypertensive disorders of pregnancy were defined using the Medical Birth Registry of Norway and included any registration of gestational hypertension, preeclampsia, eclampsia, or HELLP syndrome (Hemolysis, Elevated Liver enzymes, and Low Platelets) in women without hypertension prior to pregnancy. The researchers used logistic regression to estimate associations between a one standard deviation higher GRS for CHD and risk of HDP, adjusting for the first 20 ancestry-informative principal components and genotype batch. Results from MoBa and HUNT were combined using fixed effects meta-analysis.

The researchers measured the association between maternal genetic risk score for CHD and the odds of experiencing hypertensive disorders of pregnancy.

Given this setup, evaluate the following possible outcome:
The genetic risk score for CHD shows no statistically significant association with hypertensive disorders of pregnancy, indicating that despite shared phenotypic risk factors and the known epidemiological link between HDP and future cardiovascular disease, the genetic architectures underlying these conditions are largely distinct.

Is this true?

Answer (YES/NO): NO